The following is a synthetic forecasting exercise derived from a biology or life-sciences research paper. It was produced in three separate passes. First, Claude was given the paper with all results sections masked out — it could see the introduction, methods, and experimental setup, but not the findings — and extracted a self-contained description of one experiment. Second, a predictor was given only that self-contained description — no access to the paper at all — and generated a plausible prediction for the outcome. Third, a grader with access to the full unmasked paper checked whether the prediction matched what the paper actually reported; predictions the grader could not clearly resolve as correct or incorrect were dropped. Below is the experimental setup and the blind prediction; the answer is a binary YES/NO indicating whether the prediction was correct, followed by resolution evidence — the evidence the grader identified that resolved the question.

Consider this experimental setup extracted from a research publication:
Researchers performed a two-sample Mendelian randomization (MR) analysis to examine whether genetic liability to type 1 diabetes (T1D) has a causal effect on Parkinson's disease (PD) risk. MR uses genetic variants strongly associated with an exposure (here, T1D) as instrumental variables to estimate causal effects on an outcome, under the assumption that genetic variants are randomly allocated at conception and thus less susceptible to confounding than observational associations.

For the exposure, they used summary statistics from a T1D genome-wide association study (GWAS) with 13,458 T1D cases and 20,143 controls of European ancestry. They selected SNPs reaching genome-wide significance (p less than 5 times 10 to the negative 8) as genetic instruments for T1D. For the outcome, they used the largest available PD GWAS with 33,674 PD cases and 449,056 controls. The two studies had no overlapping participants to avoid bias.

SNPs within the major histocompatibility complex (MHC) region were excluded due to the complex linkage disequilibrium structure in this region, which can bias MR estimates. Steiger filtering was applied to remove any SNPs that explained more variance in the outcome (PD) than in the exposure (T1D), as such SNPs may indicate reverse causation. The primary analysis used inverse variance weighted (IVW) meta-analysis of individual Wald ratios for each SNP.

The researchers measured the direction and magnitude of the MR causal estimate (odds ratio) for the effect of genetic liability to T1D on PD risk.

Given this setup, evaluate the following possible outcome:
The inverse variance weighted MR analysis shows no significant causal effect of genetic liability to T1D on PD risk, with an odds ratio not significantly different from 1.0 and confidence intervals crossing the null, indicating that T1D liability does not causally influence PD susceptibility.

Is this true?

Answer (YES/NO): NO